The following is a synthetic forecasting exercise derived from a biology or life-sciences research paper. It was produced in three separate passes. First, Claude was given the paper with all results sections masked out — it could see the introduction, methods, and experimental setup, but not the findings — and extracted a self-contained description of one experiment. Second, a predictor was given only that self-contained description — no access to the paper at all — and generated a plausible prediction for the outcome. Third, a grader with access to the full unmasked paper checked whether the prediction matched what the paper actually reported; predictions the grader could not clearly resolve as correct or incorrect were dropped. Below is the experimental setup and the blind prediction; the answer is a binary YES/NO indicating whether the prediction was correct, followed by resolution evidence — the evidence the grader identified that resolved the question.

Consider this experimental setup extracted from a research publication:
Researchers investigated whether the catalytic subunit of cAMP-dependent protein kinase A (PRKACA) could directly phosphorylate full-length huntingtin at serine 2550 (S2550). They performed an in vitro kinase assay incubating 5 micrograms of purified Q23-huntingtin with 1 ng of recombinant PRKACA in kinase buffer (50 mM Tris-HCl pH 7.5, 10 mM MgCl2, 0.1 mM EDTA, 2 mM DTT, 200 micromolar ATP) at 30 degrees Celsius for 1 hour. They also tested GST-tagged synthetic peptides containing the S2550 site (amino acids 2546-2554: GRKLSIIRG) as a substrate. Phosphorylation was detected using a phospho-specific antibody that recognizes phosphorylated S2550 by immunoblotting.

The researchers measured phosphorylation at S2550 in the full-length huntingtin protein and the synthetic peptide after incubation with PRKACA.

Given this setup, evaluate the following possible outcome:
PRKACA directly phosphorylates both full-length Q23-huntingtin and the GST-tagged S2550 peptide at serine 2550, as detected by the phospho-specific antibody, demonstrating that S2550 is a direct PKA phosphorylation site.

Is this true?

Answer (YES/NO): YES